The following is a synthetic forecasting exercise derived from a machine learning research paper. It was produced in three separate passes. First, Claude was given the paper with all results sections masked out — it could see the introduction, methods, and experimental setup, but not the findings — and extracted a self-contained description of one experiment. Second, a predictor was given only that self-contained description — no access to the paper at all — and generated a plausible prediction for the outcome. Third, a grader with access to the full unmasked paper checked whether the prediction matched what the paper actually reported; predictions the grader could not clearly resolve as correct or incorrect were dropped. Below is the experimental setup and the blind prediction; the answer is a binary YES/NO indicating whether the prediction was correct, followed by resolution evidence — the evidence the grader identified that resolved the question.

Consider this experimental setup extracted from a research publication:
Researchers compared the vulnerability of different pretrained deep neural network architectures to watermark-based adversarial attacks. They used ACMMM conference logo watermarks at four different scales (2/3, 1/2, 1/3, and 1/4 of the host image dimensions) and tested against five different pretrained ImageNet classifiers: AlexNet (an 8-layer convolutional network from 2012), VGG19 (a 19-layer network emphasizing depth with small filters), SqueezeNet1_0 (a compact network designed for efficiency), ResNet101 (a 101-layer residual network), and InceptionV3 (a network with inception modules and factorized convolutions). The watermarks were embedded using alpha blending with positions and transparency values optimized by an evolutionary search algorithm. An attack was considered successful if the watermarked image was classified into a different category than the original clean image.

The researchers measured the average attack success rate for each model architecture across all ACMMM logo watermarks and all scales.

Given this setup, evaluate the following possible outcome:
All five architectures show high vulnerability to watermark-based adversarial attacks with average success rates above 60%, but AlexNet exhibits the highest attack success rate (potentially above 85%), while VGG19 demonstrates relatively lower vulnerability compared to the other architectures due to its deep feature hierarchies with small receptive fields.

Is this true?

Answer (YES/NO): NO